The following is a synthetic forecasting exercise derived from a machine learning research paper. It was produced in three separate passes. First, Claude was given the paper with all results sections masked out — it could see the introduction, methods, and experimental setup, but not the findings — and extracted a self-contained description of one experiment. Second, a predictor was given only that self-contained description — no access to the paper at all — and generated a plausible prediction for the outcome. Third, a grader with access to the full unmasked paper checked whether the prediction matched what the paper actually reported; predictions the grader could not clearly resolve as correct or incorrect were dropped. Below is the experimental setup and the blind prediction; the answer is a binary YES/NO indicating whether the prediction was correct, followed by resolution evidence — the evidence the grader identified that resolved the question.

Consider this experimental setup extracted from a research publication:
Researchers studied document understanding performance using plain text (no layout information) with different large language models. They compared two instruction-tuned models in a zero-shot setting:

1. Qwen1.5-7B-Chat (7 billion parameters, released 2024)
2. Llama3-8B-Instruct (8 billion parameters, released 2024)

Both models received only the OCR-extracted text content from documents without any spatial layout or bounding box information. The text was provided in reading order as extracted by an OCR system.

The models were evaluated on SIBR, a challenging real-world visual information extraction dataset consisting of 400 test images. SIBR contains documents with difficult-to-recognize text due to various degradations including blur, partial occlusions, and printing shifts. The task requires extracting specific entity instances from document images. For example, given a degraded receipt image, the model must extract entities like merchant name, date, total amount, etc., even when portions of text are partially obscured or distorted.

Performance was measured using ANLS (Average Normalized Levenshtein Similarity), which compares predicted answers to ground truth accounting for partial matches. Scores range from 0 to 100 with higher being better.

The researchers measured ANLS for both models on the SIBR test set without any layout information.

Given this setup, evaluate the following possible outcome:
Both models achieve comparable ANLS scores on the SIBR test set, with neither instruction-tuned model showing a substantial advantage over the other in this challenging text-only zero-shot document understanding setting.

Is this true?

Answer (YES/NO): NO